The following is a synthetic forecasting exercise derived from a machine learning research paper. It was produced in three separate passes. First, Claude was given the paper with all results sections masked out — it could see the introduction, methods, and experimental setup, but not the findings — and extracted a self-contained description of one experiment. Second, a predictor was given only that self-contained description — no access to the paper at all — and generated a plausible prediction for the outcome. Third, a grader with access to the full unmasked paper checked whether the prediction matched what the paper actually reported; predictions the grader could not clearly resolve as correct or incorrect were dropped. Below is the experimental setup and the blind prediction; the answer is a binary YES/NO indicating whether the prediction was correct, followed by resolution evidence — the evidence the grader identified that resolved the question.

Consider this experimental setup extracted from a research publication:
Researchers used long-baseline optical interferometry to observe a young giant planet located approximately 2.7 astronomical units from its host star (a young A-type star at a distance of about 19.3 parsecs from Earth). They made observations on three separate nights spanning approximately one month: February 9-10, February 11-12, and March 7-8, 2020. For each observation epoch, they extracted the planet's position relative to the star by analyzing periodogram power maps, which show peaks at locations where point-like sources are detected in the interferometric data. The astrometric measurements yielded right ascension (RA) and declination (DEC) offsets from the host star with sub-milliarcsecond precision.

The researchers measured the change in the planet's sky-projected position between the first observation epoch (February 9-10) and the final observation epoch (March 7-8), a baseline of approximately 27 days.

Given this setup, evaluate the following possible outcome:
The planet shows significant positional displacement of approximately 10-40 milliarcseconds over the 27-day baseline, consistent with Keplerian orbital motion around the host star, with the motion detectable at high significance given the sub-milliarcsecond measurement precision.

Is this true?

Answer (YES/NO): NO